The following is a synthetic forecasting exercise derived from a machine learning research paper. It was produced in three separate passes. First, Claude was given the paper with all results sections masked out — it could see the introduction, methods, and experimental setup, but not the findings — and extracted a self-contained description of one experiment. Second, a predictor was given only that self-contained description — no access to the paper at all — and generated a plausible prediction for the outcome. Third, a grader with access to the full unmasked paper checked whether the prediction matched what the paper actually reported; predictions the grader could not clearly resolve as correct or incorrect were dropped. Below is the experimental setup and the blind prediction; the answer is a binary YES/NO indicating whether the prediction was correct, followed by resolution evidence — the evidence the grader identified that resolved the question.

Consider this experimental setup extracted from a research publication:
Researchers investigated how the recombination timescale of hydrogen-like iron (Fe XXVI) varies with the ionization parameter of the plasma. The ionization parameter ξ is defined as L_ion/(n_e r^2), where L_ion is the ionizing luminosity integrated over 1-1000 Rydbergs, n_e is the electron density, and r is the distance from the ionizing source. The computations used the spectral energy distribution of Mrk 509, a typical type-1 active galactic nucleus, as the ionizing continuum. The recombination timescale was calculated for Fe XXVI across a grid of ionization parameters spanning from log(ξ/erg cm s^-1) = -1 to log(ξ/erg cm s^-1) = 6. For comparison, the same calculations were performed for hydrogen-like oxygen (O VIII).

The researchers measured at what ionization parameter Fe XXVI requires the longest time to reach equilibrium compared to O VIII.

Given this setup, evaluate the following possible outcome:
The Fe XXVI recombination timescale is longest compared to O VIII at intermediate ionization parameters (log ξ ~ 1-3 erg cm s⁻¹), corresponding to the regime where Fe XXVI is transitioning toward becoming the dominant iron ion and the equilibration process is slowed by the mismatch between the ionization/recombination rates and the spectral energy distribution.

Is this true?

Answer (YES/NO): NO